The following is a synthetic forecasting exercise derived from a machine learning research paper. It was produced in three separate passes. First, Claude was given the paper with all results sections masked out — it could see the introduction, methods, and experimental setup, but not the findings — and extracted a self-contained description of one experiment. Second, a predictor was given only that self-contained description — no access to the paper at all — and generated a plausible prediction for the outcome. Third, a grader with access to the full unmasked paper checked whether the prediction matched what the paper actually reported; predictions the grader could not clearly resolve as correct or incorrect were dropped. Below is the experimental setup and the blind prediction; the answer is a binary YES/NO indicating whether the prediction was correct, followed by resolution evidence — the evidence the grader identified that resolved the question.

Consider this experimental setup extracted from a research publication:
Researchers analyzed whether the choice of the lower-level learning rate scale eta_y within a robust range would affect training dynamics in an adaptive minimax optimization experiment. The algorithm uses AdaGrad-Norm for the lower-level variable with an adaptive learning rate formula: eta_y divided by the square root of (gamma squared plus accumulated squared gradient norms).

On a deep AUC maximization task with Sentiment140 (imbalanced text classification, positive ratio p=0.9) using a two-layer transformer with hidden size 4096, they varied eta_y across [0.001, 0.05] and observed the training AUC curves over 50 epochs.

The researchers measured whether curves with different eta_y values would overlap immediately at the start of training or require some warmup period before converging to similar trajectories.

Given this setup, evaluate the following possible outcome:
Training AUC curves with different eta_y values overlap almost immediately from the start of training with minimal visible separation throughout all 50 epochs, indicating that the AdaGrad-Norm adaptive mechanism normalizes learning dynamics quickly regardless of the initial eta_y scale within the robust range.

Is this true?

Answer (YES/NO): NO